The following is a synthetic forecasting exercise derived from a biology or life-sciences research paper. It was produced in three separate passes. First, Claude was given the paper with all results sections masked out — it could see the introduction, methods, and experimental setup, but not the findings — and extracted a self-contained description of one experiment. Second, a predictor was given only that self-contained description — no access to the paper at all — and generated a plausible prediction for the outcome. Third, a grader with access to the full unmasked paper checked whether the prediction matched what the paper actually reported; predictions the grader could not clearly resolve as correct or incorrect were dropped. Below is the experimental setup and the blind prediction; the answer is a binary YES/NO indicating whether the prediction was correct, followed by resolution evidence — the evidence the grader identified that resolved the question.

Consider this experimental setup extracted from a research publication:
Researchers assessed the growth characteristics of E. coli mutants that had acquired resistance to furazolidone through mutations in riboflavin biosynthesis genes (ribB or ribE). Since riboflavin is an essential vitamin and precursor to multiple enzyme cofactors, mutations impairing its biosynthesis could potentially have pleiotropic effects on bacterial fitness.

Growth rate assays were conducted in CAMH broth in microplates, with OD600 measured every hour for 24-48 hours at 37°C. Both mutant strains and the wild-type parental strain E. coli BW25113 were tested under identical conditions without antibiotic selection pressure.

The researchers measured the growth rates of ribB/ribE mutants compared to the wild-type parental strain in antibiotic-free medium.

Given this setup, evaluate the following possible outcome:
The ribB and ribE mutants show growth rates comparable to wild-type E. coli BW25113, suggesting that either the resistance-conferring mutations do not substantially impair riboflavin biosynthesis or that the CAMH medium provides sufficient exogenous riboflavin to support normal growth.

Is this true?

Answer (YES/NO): NO